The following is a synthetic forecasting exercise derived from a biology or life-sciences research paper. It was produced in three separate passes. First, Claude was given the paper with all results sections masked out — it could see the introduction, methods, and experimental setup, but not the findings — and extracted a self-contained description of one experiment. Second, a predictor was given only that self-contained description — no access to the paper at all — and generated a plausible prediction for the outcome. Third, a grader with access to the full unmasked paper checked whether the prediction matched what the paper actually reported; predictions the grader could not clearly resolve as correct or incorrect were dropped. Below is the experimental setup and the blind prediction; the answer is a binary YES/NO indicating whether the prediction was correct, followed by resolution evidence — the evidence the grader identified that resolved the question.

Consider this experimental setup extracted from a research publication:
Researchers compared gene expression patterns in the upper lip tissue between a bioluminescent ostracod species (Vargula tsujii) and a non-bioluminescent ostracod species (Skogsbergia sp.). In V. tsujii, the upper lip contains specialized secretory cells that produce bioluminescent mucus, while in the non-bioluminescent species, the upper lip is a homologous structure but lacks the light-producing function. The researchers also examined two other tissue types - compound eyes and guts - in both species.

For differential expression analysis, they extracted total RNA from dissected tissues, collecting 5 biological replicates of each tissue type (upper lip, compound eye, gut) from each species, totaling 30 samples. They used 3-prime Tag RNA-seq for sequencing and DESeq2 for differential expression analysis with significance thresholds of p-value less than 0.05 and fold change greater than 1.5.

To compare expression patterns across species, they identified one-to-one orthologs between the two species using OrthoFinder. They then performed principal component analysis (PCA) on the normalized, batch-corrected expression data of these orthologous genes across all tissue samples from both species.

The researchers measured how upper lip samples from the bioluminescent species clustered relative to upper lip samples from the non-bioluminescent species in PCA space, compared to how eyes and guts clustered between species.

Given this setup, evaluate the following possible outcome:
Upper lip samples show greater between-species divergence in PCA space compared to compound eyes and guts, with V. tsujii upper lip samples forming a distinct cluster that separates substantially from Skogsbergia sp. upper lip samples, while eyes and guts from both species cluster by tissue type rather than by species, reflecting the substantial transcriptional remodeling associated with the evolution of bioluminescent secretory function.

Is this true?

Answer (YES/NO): NO